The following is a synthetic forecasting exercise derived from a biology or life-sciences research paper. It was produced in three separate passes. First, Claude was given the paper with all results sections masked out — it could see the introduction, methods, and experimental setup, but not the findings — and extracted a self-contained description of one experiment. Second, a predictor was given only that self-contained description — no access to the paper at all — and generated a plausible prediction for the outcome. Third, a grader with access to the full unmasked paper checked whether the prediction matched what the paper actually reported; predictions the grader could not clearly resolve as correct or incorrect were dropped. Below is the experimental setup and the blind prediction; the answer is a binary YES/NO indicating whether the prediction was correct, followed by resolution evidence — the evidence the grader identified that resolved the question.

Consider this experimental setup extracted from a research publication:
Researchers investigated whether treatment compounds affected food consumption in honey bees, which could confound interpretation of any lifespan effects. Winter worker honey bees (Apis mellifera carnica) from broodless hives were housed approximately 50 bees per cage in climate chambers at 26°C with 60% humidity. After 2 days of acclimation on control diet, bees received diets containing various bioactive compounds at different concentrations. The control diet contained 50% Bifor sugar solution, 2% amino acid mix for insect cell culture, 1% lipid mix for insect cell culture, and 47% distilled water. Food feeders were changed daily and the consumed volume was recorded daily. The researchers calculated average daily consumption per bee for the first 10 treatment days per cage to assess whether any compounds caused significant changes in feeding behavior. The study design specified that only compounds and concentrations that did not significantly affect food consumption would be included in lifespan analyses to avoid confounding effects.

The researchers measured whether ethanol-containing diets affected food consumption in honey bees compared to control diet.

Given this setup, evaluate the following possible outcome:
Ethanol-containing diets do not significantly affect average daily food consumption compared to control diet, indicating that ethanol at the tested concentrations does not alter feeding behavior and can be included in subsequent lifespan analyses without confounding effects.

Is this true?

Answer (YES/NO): YES